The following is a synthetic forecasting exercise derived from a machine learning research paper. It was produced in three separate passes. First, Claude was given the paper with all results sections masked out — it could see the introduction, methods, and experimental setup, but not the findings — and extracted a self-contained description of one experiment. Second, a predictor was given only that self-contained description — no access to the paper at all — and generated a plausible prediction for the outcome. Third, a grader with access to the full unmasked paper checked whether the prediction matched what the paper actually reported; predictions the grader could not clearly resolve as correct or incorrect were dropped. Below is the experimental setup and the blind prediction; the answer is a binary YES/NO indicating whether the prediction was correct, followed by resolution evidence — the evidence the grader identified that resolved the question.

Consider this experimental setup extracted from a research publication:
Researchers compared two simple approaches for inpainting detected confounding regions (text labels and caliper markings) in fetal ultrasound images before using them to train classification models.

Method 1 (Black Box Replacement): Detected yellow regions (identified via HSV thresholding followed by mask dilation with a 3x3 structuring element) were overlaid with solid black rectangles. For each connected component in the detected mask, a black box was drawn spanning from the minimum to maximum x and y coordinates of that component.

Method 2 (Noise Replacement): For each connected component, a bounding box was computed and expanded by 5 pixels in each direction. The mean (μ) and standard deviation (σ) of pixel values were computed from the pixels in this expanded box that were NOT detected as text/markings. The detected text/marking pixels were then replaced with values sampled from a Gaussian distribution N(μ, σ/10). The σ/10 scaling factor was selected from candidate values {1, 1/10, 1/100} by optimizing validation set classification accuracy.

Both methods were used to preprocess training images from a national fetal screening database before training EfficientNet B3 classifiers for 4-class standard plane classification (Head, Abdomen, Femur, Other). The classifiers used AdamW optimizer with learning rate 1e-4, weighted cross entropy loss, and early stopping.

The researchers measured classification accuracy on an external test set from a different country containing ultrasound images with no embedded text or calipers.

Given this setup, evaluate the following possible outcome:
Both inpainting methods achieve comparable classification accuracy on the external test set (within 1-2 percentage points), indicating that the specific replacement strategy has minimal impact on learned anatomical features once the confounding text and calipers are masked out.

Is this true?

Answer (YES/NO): YES